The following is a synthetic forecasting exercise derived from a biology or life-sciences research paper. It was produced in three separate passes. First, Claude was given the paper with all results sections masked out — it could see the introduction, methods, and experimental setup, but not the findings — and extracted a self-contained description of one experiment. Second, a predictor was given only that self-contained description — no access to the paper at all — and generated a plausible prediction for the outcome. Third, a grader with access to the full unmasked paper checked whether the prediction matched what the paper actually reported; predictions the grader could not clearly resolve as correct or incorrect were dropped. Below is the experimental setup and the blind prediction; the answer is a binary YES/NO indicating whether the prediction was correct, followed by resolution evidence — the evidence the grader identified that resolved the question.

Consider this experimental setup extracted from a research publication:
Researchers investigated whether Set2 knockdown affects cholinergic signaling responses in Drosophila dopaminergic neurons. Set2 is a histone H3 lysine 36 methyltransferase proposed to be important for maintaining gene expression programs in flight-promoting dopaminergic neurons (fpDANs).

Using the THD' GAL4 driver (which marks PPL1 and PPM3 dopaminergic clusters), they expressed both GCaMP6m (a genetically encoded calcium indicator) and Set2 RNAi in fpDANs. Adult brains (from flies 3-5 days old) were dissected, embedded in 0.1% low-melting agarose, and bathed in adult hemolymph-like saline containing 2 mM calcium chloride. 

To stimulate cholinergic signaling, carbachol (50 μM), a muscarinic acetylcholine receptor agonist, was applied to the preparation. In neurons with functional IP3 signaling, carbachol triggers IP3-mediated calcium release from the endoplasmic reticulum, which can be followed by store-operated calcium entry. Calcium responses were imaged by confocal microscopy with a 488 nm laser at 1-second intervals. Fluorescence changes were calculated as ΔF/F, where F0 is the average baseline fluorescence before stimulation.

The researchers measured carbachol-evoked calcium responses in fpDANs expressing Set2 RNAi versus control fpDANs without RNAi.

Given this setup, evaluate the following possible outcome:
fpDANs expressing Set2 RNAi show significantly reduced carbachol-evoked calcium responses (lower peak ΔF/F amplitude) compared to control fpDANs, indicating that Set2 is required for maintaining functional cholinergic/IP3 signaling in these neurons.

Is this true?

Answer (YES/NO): YES